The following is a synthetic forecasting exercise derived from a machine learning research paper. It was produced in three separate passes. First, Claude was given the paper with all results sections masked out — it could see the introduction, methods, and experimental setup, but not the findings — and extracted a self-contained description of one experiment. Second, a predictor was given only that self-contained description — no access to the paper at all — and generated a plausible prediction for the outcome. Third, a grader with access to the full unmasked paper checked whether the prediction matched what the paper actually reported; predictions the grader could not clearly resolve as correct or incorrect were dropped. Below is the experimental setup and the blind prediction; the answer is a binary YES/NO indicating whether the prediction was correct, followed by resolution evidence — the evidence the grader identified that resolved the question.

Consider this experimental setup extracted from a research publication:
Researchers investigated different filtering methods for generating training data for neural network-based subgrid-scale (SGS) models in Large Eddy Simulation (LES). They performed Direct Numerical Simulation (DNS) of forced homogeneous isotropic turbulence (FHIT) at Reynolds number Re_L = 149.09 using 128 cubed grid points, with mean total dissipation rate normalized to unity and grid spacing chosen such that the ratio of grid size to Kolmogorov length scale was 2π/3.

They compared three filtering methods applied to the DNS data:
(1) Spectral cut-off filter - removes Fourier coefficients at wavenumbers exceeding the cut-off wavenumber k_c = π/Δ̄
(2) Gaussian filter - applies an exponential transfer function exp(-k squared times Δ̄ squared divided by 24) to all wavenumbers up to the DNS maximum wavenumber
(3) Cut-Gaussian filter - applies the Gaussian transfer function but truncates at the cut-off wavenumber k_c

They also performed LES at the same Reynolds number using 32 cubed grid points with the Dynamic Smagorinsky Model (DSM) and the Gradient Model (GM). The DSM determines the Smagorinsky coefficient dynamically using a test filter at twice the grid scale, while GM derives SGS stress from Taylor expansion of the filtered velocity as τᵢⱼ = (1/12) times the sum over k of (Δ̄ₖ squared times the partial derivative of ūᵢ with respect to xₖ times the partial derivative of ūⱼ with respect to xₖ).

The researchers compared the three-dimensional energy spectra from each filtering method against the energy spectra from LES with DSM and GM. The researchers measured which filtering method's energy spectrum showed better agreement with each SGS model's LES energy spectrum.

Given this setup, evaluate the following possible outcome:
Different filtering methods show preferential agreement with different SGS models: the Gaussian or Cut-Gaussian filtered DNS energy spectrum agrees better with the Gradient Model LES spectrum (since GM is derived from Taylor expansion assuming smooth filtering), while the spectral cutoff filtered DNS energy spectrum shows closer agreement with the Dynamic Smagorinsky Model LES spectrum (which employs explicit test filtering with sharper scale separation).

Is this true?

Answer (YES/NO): NO